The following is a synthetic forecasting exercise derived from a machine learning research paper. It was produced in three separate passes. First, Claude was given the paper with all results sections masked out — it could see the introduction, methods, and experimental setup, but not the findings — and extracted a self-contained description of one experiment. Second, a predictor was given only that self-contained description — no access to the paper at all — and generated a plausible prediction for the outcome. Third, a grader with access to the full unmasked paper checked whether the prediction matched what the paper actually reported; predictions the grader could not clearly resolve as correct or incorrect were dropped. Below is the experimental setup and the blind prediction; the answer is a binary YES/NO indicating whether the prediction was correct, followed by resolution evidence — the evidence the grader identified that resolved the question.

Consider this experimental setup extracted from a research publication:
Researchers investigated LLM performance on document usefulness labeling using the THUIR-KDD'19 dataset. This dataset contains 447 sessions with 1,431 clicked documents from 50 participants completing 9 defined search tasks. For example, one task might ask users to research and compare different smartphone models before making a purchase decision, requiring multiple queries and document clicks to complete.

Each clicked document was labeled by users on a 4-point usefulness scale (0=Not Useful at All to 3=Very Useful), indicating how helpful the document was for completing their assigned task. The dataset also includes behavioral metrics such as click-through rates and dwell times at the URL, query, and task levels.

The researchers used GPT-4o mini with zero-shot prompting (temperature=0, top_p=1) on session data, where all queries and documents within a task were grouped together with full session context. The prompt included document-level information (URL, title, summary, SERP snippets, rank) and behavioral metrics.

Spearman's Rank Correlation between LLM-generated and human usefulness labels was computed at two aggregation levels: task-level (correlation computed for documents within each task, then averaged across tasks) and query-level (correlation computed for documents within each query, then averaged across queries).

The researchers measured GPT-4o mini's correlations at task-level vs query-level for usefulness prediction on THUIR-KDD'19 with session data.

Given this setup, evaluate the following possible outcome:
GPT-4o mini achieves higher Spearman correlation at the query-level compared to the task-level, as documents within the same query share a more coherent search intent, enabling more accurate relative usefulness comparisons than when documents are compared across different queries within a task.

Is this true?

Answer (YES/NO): NO